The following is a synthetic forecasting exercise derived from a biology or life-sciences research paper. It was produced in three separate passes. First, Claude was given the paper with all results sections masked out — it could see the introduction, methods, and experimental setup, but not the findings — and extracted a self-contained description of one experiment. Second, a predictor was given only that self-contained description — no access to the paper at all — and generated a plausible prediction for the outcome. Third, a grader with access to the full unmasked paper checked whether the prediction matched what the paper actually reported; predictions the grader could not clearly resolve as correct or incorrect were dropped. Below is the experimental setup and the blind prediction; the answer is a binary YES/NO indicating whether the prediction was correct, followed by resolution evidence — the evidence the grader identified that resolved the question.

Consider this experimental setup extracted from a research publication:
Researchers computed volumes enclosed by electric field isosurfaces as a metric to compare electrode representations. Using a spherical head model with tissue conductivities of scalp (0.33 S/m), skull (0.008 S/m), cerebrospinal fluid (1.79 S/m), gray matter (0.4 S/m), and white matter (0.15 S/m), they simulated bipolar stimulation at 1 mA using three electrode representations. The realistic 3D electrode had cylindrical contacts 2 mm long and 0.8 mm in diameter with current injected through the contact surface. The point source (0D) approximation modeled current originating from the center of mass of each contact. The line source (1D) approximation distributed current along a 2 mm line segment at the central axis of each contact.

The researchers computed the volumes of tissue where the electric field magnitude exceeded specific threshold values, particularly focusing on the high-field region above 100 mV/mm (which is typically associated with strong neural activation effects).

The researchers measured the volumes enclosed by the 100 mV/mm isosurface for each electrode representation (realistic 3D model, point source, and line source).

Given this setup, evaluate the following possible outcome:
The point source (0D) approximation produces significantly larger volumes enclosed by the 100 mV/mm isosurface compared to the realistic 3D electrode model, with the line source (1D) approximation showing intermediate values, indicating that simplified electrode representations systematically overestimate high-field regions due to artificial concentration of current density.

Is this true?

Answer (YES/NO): NO